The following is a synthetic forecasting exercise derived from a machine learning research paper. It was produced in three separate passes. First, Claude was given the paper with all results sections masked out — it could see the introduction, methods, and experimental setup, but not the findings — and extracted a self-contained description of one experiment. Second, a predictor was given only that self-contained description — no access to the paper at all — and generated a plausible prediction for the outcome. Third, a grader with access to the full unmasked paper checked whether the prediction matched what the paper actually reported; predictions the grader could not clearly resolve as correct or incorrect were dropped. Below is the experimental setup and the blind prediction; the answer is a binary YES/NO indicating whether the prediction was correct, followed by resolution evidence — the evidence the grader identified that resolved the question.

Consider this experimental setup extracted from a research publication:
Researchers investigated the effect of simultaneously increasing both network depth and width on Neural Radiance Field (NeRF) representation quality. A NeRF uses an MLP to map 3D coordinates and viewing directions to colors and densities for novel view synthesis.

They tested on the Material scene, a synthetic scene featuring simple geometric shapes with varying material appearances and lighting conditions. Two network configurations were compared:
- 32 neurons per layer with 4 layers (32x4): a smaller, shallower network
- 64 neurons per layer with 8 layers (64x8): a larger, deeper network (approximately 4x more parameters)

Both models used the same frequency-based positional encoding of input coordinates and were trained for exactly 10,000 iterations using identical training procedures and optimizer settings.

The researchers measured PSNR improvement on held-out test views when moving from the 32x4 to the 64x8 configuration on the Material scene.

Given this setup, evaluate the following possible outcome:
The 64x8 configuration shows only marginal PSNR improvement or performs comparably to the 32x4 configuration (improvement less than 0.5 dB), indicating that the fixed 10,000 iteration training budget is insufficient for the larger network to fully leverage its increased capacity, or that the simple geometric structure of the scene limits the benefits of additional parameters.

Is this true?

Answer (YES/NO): NO